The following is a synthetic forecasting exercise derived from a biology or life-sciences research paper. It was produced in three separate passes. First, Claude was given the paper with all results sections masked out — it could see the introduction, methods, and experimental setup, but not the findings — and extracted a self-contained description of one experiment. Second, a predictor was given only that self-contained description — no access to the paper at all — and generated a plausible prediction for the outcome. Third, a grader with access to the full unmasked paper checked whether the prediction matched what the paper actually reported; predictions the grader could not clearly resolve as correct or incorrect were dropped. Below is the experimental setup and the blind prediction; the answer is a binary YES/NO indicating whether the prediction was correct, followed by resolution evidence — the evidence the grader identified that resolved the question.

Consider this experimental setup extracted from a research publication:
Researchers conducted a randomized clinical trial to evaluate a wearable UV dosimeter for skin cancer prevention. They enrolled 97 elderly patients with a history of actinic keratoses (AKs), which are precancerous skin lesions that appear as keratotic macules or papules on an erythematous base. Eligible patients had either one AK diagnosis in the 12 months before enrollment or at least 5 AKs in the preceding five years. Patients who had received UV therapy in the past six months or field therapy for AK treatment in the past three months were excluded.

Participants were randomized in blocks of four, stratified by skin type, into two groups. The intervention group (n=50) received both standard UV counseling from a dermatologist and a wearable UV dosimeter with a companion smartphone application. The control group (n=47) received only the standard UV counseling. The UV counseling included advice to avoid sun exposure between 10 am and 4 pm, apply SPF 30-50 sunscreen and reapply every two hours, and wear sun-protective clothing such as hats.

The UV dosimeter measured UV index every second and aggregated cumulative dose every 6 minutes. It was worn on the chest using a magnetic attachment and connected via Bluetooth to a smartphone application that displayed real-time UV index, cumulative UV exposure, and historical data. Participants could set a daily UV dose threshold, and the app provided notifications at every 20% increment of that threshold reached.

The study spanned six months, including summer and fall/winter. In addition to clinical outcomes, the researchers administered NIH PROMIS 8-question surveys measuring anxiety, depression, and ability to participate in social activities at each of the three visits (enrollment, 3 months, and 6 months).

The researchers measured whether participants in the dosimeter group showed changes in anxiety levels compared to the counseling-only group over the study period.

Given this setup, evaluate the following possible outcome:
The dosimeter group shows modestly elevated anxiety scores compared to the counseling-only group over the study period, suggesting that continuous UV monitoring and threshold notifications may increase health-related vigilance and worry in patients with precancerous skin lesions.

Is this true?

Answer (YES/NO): NO